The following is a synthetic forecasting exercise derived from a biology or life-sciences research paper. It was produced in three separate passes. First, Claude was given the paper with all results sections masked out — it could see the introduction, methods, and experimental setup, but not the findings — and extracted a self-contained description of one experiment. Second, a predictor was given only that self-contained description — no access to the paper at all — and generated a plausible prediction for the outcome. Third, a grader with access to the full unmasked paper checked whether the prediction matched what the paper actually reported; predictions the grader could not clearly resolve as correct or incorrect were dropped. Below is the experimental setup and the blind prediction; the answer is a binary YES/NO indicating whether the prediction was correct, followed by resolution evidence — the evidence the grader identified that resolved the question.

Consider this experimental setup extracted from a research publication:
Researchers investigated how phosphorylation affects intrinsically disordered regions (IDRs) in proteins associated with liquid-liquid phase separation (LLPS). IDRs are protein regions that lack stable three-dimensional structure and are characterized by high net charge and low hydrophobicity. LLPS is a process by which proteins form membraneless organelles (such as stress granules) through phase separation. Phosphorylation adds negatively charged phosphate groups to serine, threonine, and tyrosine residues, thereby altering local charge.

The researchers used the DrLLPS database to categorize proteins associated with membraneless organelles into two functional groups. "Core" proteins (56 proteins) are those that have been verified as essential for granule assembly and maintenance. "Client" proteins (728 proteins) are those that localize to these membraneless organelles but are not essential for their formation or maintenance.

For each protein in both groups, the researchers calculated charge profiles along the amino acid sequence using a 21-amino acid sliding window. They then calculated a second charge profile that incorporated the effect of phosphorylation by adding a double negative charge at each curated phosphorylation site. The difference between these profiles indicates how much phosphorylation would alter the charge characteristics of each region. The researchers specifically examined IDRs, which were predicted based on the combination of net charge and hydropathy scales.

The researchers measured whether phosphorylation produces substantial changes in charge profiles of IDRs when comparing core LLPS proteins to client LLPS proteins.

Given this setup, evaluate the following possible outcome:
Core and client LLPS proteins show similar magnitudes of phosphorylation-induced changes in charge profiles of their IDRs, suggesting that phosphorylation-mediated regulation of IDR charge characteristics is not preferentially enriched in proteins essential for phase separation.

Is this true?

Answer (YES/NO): NO